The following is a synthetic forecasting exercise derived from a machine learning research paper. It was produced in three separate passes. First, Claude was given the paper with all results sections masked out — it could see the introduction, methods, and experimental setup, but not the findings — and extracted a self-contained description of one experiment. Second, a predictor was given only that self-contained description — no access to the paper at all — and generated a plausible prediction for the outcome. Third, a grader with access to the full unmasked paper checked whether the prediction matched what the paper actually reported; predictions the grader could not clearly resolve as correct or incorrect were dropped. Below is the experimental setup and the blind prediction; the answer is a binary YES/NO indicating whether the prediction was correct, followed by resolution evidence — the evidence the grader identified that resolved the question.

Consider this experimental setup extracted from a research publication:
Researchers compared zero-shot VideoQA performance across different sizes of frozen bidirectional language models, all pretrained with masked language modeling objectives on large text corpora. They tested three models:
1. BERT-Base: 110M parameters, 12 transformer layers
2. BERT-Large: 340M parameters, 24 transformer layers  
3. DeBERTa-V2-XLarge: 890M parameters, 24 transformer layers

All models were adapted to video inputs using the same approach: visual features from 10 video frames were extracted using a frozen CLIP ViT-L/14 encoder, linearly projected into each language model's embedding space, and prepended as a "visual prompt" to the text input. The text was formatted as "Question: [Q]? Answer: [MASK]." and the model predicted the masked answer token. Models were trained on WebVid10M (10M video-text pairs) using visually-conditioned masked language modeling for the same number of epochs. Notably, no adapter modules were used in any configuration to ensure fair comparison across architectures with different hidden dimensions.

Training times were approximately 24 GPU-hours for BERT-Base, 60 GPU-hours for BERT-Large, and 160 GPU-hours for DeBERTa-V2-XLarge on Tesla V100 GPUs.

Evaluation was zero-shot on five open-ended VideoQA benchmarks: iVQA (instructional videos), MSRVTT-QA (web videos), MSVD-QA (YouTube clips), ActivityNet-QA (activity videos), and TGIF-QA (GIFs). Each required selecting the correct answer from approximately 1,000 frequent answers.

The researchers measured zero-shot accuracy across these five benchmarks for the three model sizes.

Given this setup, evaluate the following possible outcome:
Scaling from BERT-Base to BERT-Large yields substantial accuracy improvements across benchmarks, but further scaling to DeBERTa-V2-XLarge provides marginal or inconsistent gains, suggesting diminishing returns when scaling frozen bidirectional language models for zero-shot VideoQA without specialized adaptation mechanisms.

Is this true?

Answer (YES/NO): NO